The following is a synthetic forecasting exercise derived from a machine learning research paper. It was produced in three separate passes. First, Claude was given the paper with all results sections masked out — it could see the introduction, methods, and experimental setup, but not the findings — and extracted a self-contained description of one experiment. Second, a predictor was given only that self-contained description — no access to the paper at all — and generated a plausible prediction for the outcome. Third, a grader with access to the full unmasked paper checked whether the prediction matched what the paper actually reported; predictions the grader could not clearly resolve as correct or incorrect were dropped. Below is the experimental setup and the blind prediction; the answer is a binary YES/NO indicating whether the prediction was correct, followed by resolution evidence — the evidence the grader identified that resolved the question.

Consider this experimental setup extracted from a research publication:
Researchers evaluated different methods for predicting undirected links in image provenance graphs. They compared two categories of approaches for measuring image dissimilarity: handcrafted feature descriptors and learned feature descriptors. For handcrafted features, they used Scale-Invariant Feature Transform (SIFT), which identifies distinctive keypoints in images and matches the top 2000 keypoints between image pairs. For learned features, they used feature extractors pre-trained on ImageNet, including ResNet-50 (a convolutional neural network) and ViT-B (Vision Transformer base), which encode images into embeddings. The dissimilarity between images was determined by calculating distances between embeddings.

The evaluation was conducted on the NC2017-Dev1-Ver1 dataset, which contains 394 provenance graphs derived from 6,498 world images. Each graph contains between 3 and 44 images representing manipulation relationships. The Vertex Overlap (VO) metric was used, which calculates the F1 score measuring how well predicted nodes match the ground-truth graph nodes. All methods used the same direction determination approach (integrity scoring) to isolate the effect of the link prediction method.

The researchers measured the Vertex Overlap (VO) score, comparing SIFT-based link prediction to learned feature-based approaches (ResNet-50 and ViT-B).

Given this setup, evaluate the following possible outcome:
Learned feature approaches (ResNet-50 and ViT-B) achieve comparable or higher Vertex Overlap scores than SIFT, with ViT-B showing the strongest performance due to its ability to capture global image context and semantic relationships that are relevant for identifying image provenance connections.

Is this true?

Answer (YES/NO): NO